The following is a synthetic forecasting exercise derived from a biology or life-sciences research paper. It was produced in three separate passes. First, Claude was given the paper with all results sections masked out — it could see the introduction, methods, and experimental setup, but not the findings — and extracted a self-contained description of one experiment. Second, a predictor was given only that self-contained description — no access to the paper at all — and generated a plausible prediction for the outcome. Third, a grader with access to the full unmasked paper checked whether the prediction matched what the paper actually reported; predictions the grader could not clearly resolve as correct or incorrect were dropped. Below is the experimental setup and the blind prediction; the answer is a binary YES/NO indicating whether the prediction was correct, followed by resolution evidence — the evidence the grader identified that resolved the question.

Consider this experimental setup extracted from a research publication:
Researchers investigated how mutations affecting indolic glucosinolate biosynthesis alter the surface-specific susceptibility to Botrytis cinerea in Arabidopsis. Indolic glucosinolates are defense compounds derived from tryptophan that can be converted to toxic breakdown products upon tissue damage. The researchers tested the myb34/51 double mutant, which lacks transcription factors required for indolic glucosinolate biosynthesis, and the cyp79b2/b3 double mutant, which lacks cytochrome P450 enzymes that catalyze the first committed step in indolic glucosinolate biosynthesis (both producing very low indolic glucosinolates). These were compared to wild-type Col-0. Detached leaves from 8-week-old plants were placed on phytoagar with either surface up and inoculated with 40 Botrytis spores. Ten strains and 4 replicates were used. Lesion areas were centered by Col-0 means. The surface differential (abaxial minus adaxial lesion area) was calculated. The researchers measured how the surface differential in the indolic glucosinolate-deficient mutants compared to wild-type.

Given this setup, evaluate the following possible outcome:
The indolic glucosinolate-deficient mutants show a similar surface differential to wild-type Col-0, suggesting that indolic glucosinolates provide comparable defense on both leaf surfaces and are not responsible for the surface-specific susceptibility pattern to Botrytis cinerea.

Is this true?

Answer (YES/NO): NO